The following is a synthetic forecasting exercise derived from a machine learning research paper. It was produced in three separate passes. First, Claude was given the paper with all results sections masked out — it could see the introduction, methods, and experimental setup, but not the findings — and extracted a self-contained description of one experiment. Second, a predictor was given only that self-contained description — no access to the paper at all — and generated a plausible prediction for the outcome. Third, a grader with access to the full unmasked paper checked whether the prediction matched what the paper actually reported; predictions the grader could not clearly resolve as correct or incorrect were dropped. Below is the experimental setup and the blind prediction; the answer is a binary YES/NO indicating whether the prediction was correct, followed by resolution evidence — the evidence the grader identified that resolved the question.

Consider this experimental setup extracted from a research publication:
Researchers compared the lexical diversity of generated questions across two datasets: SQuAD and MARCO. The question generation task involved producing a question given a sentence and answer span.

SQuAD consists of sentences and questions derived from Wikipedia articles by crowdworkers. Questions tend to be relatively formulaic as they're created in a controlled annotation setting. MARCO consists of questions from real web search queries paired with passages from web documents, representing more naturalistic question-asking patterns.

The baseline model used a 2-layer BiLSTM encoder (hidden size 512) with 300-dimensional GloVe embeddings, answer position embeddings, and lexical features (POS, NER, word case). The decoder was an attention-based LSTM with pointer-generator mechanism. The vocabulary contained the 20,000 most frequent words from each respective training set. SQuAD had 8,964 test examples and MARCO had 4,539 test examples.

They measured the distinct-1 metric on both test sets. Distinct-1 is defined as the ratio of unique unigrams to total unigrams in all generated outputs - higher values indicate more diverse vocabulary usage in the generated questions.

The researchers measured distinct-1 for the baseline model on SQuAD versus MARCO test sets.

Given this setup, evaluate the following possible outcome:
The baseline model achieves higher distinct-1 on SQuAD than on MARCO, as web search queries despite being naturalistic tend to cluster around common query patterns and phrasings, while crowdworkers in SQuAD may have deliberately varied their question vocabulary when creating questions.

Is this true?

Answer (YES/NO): NO